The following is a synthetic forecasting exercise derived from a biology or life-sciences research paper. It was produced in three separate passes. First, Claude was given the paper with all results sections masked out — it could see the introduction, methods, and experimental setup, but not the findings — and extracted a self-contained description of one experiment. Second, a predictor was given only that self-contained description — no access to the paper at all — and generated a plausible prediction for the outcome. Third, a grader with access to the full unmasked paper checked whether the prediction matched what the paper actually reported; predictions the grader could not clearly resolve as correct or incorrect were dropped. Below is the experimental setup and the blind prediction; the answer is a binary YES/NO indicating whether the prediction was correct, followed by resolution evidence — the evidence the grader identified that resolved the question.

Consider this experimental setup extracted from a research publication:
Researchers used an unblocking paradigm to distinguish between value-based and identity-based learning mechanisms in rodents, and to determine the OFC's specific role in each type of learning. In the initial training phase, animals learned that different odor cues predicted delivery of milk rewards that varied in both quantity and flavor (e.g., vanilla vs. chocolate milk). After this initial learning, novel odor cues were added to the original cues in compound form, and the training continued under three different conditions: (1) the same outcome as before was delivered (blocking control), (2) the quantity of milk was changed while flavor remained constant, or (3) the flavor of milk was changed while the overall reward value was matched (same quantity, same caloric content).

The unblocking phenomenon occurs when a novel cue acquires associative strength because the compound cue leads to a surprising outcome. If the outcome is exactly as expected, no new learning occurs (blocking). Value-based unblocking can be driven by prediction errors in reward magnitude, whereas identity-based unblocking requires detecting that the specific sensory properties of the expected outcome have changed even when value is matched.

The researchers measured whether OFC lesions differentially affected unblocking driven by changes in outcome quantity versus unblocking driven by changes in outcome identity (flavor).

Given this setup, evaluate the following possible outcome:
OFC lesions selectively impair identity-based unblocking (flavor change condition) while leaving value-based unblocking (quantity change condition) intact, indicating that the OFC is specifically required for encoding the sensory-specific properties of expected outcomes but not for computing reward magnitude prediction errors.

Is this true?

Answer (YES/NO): YES